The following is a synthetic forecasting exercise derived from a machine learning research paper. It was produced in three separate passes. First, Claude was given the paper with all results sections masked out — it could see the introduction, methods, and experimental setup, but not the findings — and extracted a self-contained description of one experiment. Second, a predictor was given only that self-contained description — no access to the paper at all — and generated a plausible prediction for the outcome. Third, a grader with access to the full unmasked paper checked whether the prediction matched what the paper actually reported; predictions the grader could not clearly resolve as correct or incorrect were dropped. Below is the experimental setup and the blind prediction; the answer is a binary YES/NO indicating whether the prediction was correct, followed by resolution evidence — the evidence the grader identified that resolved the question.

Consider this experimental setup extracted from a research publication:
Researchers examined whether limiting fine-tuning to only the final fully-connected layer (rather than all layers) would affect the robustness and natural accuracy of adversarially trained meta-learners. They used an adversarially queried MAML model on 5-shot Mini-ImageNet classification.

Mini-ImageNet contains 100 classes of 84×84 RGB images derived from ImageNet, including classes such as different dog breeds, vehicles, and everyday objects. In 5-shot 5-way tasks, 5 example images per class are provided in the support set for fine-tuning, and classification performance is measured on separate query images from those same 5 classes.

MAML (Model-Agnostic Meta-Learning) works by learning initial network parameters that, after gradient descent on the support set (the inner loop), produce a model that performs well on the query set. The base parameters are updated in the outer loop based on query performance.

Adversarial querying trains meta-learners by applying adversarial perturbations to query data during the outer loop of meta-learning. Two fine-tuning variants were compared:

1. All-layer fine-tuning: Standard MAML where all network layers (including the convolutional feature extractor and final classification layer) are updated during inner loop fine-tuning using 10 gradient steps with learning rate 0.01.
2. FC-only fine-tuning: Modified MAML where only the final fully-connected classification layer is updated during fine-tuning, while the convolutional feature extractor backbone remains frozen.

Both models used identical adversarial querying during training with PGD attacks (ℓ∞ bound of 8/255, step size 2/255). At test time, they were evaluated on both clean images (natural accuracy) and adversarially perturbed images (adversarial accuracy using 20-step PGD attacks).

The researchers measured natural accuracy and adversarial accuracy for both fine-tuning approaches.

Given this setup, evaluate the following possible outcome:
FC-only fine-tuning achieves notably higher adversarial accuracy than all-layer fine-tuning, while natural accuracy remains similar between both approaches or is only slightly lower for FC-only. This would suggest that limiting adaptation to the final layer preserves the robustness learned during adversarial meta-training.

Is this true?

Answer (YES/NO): NO